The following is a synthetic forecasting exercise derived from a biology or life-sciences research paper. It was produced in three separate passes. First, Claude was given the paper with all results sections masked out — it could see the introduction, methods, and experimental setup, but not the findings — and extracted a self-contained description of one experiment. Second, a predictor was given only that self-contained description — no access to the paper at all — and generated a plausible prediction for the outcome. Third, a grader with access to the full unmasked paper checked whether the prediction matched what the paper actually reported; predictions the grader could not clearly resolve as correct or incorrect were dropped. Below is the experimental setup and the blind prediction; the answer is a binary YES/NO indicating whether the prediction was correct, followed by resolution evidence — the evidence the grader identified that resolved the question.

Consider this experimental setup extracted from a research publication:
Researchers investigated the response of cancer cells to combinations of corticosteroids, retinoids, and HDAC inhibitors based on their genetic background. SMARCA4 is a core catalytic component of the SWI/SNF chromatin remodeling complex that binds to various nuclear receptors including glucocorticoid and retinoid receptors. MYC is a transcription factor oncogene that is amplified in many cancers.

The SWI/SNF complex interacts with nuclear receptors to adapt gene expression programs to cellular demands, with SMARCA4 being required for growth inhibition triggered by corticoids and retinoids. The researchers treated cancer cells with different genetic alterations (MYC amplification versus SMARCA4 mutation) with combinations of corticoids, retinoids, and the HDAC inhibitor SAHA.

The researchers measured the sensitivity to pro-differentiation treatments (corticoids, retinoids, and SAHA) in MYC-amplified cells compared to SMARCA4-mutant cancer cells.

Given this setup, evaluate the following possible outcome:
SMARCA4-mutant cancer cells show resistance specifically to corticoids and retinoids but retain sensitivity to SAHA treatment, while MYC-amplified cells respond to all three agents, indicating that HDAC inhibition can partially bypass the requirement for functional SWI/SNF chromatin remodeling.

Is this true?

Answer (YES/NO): NO